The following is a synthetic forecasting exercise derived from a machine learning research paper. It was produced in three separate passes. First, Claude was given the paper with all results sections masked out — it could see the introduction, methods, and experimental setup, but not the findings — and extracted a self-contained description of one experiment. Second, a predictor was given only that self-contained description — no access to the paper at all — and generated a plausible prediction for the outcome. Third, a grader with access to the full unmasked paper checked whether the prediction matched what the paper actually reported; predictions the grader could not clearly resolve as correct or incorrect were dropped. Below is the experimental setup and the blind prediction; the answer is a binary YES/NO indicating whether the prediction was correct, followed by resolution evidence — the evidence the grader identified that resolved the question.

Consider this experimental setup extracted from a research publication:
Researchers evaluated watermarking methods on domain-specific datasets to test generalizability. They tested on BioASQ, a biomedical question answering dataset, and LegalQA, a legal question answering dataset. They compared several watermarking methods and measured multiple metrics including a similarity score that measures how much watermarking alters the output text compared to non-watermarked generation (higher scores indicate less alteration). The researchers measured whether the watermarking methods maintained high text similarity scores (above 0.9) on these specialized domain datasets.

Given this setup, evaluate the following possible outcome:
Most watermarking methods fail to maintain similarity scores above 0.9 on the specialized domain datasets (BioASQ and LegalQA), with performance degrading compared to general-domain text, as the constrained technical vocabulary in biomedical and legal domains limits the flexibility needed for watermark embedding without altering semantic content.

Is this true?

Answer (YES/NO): NO